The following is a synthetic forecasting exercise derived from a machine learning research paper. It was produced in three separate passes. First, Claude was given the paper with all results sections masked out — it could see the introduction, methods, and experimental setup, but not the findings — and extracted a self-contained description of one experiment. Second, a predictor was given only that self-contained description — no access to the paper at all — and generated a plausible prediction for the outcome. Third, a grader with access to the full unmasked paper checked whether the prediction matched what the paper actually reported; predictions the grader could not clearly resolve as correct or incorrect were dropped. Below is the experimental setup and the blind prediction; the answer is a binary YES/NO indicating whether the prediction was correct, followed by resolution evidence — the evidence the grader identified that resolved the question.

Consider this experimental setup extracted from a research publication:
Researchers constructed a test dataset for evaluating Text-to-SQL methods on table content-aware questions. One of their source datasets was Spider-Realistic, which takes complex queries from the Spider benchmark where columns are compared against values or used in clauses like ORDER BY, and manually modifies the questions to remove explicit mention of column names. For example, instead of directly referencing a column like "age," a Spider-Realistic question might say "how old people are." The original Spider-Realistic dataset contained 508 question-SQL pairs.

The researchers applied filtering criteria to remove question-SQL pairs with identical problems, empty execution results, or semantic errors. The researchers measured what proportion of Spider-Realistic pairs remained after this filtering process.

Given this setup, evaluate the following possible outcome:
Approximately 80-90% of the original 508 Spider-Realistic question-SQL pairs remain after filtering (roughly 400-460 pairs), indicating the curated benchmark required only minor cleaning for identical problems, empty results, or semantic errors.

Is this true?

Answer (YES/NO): NO